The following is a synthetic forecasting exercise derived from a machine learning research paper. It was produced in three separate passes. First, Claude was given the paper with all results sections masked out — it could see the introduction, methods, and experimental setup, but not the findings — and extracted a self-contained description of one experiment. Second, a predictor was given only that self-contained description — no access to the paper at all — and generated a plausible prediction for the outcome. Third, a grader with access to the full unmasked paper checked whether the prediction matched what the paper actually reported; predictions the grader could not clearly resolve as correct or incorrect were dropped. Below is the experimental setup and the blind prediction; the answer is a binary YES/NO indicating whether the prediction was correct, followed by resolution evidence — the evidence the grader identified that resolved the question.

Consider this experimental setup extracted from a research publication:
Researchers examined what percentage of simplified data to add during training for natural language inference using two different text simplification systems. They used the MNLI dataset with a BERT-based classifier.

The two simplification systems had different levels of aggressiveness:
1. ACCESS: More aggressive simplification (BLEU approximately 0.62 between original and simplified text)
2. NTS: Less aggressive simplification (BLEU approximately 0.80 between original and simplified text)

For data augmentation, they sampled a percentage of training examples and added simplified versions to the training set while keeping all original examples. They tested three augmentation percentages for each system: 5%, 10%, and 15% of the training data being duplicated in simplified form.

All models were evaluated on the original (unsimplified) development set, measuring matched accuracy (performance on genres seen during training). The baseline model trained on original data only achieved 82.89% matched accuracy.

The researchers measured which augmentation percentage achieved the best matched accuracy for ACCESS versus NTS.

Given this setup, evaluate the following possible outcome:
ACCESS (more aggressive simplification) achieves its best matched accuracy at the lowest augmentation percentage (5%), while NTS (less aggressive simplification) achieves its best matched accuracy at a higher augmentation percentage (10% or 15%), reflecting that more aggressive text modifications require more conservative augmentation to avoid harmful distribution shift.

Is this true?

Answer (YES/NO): YES